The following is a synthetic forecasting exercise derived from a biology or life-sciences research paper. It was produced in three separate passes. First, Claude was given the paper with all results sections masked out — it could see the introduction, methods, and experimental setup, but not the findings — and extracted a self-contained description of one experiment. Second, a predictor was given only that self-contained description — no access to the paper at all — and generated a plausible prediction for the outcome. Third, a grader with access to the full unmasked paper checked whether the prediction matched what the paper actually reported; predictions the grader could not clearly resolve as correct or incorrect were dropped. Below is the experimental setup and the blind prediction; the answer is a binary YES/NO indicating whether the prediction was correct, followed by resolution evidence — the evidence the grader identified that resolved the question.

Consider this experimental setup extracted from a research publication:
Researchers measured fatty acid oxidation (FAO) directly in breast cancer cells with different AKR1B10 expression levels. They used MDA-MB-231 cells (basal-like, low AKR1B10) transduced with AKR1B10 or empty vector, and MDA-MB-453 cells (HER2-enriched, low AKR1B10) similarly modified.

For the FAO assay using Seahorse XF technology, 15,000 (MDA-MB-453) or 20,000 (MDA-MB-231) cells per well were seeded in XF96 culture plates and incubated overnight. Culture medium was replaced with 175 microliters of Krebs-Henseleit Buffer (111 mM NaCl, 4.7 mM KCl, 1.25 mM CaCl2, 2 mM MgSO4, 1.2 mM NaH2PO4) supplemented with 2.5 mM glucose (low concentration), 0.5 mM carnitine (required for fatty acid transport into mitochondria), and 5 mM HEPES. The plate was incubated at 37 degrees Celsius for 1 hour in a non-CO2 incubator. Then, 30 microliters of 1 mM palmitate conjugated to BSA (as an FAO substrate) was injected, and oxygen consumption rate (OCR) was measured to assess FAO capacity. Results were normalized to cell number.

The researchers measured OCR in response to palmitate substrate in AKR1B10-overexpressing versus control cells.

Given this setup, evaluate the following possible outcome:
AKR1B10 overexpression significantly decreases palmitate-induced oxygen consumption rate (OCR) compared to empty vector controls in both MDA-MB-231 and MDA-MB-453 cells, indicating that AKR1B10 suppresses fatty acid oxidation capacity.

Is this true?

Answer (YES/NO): NO